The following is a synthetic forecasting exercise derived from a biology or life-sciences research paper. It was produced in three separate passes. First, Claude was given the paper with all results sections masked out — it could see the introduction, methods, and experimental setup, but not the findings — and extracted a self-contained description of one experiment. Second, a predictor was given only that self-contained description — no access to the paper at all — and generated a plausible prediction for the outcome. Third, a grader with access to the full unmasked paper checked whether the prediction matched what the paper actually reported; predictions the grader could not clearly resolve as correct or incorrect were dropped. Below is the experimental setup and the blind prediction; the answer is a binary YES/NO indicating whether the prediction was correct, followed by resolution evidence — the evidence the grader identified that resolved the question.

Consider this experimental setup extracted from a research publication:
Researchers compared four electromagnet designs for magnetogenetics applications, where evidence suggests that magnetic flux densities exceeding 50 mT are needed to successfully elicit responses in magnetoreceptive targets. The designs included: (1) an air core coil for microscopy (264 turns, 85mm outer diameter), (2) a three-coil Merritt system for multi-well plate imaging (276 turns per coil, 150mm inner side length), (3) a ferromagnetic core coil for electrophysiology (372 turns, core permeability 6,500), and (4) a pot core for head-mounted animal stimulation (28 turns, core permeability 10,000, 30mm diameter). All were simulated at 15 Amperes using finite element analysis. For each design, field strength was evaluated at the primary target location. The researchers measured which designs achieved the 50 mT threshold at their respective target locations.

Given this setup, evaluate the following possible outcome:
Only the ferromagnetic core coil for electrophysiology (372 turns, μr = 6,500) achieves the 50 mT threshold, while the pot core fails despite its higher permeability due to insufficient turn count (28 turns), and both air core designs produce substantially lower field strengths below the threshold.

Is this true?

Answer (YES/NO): NO